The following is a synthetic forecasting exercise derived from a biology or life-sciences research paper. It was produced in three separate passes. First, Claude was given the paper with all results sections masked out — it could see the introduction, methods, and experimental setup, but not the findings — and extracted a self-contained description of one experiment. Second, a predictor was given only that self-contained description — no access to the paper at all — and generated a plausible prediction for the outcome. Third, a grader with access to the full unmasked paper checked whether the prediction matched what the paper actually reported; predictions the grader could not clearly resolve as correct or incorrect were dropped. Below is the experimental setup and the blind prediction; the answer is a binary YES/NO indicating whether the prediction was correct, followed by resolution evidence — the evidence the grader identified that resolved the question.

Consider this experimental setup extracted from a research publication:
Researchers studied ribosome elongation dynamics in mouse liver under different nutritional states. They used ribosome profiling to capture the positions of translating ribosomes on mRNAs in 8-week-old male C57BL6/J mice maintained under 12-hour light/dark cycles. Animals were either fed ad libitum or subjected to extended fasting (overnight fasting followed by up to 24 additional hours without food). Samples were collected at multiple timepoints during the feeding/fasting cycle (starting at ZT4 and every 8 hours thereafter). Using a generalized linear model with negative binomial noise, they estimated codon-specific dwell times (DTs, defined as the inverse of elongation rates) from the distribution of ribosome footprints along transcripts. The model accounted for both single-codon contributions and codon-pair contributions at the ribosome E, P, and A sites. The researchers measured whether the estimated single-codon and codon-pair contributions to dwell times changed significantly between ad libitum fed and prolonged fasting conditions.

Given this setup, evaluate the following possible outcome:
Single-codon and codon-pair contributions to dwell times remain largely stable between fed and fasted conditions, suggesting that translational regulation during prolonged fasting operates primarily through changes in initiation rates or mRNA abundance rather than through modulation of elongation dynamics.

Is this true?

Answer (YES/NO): YES